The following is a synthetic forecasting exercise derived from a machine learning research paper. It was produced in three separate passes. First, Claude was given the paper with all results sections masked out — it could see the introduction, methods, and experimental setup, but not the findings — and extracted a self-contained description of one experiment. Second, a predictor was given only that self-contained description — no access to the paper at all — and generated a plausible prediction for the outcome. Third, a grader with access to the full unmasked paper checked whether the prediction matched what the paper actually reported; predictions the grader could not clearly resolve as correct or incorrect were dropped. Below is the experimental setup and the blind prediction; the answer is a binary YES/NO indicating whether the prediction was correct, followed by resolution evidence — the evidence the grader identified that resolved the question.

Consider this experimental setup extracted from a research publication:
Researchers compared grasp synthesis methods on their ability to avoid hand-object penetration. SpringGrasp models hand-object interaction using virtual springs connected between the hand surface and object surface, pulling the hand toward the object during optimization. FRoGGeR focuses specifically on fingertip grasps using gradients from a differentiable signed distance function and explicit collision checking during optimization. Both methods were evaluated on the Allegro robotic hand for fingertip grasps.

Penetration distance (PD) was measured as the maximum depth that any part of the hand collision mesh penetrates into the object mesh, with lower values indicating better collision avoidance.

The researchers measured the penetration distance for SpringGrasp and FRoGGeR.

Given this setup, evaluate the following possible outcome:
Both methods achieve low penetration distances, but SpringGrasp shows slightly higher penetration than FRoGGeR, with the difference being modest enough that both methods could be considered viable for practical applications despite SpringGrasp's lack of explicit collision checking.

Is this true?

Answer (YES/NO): NO